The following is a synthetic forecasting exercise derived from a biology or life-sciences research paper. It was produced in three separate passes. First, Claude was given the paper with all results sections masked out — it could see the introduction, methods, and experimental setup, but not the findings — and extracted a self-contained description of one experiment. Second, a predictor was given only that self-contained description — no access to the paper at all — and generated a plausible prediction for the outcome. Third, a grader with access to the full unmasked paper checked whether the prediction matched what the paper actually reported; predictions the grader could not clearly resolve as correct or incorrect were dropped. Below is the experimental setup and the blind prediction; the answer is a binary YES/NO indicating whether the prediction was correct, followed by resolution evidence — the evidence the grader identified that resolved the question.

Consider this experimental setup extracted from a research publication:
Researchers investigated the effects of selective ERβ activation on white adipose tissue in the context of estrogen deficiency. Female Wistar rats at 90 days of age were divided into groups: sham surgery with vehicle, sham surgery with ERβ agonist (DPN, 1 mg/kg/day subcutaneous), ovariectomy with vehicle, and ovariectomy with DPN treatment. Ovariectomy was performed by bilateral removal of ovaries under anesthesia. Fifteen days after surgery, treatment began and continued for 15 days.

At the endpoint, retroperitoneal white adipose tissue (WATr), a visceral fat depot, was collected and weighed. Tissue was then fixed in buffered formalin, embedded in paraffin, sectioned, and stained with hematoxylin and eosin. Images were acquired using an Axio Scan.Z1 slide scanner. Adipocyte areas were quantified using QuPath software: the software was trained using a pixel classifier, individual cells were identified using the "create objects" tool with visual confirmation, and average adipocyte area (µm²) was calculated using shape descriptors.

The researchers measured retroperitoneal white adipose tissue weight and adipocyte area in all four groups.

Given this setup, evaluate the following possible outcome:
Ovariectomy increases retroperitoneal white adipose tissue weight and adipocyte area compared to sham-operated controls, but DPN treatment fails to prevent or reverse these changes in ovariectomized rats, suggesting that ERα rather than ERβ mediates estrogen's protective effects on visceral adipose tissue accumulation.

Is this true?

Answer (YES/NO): NO